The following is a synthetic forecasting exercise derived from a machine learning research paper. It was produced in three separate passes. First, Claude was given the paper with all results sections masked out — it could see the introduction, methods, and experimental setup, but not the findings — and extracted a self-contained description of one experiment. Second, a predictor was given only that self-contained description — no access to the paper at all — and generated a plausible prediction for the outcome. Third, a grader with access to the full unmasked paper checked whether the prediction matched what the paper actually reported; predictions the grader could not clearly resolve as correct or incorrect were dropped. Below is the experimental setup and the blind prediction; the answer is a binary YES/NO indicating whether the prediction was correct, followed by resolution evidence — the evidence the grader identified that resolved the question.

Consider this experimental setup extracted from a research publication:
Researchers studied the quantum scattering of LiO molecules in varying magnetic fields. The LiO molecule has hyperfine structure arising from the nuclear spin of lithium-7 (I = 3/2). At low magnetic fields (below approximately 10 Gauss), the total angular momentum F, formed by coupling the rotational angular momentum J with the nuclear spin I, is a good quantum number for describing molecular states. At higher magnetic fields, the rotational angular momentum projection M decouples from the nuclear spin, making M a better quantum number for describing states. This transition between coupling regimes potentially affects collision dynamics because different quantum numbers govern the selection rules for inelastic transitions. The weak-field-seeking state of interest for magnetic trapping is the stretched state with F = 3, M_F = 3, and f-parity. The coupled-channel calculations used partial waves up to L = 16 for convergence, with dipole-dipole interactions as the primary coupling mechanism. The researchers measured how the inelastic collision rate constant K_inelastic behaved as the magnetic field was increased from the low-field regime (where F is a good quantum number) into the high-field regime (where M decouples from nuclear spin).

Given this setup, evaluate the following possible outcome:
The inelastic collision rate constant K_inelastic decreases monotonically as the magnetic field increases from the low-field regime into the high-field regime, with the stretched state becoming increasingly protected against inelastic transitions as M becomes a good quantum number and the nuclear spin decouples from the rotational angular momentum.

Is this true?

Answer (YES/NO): NO